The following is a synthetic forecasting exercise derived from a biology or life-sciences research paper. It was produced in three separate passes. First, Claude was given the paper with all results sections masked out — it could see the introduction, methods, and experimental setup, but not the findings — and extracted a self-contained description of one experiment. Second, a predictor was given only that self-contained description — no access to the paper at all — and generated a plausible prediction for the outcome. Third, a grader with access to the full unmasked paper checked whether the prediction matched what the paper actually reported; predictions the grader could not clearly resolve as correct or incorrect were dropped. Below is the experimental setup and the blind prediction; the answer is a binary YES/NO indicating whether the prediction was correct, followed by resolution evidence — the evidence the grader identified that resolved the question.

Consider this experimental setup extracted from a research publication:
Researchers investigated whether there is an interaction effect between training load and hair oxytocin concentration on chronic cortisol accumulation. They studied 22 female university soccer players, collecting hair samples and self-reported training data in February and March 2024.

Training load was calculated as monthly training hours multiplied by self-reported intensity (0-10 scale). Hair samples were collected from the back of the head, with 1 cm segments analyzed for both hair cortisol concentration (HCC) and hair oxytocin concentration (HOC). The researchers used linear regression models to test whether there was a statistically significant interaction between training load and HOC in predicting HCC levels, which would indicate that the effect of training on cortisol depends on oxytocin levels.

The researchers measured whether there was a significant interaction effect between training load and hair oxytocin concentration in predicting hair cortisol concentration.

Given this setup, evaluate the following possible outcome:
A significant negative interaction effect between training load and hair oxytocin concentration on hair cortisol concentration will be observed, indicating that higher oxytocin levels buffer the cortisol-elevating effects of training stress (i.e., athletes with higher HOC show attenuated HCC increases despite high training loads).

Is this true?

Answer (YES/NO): YES